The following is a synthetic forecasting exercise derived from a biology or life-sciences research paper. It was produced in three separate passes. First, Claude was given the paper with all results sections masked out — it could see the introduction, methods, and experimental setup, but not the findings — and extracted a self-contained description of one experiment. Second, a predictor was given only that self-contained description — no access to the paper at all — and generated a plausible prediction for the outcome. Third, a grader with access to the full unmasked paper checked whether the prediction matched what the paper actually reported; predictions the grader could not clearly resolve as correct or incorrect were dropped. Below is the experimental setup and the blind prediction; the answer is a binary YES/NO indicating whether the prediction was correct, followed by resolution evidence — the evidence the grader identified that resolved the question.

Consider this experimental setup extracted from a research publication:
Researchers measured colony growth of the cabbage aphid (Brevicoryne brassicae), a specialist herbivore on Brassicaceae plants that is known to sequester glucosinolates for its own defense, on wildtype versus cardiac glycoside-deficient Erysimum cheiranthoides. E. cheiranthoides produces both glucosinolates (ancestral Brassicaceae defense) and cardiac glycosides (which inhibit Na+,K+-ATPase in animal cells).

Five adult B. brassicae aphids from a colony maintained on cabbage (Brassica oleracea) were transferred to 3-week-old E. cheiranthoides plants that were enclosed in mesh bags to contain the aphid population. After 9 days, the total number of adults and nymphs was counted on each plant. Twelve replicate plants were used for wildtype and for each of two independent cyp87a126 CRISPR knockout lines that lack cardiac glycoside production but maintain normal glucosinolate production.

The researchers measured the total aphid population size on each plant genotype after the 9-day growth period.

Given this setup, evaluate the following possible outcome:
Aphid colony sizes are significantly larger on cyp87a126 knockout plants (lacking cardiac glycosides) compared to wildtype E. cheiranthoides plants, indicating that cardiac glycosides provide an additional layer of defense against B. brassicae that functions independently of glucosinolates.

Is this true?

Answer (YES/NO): YES